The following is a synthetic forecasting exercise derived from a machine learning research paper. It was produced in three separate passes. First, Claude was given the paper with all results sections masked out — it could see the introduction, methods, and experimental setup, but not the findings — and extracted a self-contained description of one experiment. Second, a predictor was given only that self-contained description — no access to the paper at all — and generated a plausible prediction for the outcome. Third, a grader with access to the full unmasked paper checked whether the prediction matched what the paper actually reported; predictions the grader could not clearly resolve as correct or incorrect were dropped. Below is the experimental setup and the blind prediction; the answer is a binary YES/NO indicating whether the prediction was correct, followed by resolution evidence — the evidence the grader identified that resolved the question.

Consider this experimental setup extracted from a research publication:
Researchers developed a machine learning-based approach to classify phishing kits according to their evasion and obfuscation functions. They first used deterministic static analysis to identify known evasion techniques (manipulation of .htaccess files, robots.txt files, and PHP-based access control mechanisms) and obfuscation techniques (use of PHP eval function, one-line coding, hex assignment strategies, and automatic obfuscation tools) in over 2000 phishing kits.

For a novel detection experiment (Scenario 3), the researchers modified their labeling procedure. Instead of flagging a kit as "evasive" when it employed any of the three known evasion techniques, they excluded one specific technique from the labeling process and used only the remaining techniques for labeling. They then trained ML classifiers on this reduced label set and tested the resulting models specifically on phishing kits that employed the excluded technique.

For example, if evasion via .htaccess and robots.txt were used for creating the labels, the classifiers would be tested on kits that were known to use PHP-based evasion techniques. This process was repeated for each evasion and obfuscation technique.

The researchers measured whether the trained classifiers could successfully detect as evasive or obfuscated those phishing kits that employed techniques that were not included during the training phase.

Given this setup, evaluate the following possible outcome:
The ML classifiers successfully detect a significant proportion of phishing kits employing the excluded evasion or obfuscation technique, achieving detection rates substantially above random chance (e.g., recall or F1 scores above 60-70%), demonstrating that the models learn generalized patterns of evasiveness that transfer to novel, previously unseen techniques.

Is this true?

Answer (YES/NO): YES